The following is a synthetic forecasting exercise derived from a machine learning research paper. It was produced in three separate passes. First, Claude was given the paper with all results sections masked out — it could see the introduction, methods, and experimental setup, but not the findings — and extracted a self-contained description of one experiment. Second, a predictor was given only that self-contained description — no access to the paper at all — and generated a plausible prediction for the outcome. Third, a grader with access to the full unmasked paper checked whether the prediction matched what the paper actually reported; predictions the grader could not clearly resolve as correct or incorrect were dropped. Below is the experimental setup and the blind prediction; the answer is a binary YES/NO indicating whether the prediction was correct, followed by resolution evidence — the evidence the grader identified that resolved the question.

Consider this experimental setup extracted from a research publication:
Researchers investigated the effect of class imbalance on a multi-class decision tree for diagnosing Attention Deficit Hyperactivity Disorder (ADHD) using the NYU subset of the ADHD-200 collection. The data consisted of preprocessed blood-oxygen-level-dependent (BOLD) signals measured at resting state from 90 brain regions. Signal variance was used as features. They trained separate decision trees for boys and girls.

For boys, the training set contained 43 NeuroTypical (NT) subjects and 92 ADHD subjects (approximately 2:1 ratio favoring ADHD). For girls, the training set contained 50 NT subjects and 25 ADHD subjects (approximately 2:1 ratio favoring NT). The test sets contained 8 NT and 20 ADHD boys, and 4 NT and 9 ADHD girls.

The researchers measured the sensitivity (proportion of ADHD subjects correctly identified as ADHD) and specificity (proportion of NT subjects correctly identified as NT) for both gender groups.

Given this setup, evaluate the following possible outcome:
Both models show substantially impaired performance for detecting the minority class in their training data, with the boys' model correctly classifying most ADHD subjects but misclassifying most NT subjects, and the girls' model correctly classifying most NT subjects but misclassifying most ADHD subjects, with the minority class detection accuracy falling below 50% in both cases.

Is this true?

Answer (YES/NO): YES